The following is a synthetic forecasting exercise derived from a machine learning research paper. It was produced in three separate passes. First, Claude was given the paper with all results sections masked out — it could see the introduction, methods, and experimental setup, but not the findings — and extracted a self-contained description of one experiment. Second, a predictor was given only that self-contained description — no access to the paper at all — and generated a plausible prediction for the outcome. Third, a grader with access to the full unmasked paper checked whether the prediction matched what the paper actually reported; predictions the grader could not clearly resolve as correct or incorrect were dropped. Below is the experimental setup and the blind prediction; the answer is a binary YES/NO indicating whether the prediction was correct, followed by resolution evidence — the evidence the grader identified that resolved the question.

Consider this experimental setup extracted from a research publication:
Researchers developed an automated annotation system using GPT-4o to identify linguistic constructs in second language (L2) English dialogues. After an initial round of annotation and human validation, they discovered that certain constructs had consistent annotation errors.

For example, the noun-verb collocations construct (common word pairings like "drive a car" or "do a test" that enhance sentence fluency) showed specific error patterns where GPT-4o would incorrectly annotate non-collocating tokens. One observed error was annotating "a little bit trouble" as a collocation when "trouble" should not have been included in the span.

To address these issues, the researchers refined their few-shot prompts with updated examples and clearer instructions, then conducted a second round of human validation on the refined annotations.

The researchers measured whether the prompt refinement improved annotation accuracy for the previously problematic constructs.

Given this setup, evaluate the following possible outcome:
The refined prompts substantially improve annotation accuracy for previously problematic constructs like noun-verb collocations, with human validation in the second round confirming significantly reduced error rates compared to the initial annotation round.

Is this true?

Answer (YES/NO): NO